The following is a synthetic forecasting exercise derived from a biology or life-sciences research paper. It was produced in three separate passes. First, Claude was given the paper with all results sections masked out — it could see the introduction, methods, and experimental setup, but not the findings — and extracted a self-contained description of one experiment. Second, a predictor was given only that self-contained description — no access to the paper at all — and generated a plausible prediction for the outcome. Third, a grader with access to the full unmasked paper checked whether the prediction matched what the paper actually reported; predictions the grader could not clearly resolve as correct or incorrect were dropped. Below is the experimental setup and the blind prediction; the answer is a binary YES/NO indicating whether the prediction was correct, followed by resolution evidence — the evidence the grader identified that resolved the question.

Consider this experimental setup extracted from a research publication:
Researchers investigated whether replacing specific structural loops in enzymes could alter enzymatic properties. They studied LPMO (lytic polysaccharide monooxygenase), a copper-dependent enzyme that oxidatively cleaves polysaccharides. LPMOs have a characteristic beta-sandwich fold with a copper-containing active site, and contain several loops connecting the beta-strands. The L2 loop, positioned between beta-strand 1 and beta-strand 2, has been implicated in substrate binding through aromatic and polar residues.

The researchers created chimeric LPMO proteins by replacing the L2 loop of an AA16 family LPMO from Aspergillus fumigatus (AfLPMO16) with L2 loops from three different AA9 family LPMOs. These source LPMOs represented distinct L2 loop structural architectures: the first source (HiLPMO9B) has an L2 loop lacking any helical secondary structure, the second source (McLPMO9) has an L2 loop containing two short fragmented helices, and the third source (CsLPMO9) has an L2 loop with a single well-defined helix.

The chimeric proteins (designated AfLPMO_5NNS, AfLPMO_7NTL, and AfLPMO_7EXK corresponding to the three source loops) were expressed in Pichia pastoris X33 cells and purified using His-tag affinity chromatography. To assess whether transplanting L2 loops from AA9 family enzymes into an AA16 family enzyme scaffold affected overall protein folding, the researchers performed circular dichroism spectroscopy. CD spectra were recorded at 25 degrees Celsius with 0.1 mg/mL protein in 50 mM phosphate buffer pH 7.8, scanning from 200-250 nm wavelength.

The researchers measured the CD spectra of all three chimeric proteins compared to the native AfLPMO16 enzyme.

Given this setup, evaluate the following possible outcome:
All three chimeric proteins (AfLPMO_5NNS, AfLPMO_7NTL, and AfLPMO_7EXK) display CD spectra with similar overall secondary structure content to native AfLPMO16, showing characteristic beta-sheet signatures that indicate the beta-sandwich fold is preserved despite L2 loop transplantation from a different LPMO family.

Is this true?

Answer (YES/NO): NO